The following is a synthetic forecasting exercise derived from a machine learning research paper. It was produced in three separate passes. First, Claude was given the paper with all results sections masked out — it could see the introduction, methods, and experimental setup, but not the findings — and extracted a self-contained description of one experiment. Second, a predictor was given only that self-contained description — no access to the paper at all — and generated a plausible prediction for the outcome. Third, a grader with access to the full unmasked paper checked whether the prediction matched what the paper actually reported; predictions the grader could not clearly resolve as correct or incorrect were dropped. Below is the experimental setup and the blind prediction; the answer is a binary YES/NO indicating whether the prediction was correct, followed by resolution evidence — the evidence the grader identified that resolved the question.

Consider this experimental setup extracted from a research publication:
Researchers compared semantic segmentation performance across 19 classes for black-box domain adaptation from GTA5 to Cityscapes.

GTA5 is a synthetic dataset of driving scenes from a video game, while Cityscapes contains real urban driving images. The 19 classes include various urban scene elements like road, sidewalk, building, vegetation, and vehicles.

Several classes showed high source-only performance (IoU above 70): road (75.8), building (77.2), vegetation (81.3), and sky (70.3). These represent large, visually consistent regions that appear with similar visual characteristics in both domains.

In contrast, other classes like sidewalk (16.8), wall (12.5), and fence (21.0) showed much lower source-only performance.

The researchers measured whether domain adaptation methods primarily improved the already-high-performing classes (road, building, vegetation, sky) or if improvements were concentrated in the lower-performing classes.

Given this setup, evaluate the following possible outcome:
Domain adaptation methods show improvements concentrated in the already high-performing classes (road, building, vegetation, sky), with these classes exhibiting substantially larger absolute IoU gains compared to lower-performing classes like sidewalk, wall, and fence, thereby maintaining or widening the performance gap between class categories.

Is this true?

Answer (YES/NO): NO